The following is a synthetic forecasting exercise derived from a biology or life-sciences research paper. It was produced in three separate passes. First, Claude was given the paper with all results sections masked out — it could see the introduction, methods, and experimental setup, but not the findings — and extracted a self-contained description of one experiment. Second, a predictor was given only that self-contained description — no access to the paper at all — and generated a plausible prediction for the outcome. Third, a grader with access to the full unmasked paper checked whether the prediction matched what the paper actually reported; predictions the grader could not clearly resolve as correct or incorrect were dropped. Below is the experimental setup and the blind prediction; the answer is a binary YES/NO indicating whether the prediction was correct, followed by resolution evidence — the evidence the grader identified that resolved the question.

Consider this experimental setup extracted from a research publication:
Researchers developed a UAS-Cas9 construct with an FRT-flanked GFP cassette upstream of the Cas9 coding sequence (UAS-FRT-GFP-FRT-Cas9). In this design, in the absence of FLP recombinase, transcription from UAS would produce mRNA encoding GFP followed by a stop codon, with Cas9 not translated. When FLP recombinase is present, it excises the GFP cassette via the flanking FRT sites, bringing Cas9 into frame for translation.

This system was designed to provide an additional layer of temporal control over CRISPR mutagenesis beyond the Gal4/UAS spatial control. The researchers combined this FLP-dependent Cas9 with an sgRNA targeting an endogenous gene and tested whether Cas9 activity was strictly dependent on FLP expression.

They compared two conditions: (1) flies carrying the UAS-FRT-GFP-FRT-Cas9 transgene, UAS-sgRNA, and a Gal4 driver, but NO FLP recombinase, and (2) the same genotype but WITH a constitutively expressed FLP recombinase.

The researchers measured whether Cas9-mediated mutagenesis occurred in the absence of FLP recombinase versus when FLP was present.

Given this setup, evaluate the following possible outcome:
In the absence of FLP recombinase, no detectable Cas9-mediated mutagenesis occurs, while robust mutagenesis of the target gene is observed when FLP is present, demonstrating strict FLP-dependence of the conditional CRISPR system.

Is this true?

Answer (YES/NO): YES